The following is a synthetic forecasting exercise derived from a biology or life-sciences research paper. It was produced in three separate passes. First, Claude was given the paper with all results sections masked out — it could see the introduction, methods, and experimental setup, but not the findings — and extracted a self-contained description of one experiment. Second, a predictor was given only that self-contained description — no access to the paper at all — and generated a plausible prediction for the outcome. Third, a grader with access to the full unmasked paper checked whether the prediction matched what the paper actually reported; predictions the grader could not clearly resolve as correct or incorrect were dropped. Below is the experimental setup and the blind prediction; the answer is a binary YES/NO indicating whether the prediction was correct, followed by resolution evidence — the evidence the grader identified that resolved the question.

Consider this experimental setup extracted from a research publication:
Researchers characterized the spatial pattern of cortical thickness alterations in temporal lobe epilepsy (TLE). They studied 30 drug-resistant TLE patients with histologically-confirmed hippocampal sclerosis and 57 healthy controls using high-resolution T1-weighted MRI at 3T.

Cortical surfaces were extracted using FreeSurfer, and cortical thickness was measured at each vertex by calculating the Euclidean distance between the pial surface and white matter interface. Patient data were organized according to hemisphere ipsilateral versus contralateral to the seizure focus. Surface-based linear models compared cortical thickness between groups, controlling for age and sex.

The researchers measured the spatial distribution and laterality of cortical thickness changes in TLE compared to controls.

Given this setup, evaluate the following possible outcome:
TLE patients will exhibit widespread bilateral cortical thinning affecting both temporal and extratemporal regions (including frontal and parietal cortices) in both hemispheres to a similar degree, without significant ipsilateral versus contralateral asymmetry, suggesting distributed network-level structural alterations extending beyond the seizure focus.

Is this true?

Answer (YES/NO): NO